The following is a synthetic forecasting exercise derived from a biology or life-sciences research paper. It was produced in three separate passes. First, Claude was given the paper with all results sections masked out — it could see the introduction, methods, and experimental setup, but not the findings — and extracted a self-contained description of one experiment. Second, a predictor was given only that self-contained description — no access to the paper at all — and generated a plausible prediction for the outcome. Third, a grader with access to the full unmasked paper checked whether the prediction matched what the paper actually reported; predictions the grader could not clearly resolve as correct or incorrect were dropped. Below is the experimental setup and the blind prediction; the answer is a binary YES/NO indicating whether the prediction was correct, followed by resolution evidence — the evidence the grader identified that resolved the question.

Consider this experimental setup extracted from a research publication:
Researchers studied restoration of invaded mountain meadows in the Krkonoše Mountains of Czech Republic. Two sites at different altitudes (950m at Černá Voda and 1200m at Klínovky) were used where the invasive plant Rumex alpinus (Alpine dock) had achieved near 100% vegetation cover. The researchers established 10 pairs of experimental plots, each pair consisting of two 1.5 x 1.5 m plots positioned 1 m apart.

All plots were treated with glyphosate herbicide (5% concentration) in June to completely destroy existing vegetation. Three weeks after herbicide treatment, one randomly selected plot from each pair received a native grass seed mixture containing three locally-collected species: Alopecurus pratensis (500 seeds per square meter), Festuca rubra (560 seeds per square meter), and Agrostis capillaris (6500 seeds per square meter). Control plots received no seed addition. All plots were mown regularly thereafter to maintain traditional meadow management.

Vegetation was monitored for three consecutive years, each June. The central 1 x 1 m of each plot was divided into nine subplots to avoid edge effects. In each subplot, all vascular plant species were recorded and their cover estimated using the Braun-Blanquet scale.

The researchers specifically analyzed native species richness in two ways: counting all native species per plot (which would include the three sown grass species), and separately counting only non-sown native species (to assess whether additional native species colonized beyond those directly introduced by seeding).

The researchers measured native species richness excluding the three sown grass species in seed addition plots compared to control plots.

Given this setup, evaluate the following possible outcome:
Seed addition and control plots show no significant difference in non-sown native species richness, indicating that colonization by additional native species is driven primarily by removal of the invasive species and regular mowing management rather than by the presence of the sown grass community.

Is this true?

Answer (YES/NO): NO